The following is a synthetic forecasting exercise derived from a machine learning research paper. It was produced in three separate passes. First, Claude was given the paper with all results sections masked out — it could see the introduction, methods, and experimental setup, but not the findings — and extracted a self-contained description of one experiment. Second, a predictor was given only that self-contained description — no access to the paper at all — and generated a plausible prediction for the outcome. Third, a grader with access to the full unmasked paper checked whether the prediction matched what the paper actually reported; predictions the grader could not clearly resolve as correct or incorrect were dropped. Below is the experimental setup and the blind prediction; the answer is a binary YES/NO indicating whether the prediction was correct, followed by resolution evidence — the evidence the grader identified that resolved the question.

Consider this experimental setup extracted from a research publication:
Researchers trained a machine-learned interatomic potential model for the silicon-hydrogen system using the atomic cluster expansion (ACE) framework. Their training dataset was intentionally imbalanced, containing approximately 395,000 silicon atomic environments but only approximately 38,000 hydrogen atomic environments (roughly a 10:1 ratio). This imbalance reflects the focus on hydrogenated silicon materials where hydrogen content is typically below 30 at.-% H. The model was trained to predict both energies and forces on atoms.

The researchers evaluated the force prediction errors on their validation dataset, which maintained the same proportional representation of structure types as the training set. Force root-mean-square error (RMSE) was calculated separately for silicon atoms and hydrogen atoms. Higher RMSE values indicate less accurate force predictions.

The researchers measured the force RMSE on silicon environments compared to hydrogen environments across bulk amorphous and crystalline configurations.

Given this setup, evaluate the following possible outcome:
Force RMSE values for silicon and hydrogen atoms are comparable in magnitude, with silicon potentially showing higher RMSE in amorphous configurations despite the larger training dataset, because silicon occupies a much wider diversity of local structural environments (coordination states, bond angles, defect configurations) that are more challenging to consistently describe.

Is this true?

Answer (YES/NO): NO